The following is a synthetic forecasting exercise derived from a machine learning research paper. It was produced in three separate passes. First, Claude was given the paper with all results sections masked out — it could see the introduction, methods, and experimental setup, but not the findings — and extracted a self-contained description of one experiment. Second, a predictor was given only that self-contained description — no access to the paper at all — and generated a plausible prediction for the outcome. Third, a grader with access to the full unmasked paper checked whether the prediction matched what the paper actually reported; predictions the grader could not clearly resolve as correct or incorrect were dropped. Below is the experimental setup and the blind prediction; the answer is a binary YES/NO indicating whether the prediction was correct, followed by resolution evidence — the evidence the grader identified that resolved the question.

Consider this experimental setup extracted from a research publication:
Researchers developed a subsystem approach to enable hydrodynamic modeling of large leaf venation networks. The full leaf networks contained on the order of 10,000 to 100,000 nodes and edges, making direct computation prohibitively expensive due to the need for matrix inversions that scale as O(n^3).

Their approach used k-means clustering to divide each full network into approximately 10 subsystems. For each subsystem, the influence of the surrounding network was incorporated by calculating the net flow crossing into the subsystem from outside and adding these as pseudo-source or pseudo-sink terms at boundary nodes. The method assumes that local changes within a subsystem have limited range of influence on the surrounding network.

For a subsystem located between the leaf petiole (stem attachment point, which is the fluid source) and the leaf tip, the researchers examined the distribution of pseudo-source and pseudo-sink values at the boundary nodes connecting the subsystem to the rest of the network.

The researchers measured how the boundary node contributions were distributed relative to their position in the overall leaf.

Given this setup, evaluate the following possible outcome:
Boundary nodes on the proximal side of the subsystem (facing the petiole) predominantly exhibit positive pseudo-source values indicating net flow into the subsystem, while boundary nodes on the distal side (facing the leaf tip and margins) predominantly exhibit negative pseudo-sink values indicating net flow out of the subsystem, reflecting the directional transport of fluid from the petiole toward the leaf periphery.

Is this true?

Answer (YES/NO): YES